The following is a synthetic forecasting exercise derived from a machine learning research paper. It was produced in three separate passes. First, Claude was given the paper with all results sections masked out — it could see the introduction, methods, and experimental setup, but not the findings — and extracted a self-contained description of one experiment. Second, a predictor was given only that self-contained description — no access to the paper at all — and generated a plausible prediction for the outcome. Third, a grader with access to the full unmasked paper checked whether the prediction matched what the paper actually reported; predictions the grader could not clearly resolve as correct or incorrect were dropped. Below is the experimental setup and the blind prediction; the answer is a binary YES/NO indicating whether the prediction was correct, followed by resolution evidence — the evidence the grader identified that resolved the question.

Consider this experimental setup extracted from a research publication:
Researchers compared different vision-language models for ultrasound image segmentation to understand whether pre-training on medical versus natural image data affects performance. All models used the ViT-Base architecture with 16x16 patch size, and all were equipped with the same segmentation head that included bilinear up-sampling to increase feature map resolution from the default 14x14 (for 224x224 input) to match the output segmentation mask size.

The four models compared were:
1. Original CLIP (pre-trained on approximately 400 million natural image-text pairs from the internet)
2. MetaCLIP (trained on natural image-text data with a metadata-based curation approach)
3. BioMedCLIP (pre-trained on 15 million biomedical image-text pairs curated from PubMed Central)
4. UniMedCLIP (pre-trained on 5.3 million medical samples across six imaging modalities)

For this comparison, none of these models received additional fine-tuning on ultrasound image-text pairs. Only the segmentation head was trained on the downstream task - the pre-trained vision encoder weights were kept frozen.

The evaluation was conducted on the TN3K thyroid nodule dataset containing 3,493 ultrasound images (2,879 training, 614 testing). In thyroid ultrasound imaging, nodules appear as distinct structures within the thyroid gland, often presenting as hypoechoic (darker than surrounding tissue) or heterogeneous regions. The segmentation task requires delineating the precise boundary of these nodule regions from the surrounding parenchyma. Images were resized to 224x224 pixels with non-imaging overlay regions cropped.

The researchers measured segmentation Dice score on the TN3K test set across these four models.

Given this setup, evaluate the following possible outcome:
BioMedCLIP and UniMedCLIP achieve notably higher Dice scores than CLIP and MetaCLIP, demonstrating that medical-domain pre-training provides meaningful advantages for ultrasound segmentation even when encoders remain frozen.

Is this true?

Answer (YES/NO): NO